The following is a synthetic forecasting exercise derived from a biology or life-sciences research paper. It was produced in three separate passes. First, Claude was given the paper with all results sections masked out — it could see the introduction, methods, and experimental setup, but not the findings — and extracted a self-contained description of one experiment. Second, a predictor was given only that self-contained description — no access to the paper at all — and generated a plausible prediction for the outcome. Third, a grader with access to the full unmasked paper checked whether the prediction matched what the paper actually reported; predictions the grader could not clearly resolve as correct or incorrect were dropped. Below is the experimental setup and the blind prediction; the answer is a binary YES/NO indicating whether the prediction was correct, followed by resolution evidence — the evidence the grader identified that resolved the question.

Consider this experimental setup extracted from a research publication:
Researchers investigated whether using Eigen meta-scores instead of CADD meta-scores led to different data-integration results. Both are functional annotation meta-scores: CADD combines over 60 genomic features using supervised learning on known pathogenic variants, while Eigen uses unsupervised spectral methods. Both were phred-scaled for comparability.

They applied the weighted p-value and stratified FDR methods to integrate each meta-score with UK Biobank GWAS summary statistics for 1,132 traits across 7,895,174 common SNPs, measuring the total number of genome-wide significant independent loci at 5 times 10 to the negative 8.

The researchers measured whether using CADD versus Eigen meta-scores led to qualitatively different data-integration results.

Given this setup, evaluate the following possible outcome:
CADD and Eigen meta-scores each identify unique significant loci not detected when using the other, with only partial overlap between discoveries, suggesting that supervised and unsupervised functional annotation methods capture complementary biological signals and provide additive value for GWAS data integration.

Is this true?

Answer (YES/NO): NO